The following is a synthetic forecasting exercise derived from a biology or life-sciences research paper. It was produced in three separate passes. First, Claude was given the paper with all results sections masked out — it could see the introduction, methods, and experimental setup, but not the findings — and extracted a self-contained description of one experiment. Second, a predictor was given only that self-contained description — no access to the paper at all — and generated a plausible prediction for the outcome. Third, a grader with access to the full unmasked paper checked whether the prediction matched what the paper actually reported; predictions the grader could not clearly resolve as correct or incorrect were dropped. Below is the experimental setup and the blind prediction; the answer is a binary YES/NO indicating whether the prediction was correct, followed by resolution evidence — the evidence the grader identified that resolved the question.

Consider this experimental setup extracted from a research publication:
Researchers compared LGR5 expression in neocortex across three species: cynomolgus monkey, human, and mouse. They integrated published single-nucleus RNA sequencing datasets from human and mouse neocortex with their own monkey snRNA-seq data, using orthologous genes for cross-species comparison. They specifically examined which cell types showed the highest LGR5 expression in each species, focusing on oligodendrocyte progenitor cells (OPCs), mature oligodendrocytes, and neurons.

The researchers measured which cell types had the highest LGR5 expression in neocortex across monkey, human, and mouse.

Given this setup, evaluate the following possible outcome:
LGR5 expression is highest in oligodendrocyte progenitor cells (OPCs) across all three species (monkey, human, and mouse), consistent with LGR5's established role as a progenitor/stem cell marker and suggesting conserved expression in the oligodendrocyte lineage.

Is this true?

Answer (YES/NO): NO